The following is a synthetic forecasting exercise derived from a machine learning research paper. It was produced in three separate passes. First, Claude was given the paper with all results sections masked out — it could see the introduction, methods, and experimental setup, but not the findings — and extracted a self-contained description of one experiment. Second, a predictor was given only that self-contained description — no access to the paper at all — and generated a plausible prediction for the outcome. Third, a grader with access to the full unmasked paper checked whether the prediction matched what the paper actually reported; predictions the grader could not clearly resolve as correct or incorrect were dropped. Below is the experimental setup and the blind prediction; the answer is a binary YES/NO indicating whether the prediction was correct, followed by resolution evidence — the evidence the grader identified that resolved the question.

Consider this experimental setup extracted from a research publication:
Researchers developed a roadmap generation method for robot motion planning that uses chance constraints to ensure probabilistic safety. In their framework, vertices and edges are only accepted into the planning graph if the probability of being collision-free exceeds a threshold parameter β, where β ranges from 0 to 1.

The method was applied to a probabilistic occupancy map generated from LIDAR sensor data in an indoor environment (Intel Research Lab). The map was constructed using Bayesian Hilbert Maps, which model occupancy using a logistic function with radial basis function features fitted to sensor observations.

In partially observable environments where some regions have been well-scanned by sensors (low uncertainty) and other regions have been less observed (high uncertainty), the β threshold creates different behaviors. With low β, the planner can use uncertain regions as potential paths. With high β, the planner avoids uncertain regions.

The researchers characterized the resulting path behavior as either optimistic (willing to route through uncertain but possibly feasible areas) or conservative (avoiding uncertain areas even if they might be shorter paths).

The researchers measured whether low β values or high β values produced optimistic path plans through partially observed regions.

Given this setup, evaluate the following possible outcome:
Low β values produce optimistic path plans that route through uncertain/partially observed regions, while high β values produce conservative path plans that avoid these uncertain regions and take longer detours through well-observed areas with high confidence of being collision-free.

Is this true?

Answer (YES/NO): YES